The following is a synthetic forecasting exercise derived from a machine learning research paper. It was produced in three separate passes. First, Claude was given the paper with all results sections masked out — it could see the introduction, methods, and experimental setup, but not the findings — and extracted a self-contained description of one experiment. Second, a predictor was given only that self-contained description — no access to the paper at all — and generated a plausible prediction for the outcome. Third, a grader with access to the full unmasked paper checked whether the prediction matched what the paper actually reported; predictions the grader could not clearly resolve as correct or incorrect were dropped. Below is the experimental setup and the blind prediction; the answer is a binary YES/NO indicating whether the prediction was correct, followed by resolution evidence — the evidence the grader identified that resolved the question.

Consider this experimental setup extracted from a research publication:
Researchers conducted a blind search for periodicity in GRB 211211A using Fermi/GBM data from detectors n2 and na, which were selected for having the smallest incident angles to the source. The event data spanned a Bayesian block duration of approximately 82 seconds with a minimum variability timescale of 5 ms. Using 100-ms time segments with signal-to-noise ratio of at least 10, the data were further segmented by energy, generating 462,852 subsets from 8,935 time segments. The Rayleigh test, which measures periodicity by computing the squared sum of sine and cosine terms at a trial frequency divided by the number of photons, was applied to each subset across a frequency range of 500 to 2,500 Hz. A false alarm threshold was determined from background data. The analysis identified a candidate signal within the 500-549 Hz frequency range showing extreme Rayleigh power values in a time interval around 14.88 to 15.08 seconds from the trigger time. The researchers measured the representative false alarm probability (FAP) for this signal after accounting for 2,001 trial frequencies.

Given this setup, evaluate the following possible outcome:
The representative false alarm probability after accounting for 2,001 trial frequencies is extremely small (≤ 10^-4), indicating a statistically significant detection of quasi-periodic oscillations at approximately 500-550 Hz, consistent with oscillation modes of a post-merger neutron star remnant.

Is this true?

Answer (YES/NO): NO